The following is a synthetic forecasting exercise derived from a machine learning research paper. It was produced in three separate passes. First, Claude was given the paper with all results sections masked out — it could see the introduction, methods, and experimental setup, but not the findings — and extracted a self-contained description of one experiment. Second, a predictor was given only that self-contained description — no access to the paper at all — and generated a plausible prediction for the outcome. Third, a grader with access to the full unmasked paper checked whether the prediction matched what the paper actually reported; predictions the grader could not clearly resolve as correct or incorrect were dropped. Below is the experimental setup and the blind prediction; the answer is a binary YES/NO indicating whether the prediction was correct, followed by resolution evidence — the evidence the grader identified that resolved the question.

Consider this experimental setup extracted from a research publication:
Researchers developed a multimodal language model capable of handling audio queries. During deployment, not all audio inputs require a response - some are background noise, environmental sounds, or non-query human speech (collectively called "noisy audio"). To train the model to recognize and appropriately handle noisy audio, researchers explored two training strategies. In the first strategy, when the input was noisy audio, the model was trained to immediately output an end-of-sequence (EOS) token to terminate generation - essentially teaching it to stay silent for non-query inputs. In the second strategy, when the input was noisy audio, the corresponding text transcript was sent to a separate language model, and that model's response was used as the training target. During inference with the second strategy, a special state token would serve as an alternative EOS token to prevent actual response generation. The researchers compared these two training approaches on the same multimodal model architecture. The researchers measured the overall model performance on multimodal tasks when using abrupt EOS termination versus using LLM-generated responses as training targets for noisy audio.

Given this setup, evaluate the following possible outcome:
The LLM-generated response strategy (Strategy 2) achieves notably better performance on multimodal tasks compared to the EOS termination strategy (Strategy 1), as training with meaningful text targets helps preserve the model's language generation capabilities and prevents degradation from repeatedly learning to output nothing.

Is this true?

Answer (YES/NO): YES